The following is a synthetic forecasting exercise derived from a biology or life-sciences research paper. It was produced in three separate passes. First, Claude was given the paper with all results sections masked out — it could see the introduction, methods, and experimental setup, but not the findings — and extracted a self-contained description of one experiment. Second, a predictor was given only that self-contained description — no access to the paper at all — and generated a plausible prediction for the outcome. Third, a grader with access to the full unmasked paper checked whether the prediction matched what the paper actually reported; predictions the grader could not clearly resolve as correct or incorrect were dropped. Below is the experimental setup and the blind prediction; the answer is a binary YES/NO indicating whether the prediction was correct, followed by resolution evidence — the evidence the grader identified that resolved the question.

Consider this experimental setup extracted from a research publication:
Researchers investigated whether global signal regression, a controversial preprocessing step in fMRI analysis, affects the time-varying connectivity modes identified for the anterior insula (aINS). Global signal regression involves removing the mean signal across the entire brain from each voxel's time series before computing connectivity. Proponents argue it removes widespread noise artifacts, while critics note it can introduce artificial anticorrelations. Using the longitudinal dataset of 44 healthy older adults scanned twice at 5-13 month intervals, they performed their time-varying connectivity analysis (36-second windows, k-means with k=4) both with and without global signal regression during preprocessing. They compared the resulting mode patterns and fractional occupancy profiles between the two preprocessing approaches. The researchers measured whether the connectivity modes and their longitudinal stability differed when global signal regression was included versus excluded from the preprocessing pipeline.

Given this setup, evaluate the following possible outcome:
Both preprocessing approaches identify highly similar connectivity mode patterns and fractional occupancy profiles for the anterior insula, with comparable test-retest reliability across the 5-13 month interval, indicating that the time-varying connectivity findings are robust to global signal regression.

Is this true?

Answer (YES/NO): NO